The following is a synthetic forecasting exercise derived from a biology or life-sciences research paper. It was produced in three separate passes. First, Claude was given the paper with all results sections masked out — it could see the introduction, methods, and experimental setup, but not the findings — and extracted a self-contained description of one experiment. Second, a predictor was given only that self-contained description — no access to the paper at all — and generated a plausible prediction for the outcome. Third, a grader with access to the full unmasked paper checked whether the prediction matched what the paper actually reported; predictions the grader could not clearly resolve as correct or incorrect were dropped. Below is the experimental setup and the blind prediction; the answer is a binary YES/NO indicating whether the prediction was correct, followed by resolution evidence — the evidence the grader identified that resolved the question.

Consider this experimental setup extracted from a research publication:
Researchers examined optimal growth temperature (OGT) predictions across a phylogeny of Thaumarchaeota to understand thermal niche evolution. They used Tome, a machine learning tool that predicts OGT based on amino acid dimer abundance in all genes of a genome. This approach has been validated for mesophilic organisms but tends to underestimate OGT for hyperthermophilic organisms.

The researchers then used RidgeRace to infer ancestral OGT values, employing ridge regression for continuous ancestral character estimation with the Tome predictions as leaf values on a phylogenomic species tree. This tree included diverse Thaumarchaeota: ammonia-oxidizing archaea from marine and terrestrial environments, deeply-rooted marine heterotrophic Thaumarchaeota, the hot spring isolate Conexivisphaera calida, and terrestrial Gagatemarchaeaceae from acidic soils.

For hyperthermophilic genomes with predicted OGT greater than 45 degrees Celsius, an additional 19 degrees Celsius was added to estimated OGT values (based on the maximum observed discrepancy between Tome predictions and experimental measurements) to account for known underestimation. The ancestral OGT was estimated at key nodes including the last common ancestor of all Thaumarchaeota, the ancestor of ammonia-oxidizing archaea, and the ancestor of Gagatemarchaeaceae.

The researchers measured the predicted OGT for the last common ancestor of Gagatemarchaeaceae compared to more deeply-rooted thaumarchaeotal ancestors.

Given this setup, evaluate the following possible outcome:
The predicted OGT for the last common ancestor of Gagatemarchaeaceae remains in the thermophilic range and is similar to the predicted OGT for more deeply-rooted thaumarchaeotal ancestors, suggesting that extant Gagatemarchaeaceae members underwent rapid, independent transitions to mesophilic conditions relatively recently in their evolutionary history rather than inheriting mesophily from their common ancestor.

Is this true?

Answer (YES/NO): NO